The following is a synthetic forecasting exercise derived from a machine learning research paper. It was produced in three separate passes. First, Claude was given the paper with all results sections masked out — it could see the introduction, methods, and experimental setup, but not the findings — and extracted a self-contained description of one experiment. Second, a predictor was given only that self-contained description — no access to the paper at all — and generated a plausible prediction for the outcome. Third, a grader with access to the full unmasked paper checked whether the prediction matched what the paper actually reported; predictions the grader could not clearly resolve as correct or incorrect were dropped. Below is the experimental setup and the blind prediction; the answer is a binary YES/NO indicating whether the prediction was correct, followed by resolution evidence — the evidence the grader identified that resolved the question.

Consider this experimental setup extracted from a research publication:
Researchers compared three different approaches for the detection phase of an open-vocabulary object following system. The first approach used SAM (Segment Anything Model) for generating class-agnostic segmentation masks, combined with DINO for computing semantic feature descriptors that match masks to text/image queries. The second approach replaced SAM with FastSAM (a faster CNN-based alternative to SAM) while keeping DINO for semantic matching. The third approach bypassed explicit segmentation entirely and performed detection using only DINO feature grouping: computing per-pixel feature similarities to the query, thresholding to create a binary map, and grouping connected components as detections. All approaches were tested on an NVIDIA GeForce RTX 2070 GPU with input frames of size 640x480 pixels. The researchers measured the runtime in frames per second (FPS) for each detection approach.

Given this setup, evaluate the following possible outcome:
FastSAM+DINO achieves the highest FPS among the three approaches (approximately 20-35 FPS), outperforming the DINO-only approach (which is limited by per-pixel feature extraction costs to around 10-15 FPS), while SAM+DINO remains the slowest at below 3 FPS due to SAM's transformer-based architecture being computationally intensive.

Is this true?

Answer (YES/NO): NO